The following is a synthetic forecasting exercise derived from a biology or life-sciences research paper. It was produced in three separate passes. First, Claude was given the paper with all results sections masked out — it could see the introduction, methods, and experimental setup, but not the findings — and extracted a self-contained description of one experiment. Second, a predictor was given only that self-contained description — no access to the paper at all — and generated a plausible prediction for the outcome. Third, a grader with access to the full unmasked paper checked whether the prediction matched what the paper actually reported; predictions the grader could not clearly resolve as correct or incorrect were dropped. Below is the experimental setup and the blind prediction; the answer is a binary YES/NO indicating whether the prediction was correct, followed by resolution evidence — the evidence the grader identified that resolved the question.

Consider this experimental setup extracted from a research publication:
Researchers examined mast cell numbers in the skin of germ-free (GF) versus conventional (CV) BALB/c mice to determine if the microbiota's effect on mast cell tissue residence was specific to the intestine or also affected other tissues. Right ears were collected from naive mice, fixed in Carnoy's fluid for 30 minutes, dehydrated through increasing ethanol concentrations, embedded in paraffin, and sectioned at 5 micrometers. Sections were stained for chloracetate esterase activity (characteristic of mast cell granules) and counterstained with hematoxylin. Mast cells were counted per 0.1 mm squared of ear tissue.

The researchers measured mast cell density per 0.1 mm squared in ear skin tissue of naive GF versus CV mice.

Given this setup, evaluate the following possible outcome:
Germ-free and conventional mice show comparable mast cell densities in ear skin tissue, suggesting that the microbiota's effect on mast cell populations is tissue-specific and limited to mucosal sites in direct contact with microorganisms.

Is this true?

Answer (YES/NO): NO